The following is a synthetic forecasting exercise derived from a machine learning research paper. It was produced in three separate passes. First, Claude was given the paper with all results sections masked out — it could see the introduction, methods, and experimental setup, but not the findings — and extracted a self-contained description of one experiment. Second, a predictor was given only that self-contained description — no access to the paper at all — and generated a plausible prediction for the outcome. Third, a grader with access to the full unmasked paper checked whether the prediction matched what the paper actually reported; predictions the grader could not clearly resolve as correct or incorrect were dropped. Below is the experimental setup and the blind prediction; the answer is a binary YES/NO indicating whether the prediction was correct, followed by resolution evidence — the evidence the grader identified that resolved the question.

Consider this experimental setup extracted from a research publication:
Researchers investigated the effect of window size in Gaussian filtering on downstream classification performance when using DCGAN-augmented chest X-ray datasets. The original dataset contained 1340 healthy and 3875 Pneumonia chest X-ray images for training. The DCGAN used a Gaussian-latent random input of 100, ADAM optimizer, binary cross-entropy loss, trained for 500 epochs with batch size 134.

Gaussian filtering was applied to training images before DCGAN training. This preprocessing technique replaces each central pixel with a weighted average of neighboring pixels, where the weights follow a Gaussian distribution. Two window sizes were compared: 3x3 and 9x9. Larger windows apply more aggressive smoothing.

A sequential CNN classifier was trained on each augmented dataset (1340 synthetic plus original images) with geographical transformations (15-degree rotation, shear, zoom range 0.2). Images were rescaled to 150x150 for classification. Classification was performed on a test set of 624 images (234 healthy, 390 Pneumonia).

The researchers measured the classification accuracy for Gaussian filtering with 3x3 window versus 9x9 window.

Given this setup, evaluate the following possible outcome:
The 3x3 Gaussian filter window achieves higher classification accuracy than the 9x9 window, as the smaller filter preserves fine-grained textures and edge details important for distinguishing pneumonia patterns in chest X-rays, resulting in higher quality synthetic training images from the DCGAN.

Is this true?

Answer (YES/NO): NO